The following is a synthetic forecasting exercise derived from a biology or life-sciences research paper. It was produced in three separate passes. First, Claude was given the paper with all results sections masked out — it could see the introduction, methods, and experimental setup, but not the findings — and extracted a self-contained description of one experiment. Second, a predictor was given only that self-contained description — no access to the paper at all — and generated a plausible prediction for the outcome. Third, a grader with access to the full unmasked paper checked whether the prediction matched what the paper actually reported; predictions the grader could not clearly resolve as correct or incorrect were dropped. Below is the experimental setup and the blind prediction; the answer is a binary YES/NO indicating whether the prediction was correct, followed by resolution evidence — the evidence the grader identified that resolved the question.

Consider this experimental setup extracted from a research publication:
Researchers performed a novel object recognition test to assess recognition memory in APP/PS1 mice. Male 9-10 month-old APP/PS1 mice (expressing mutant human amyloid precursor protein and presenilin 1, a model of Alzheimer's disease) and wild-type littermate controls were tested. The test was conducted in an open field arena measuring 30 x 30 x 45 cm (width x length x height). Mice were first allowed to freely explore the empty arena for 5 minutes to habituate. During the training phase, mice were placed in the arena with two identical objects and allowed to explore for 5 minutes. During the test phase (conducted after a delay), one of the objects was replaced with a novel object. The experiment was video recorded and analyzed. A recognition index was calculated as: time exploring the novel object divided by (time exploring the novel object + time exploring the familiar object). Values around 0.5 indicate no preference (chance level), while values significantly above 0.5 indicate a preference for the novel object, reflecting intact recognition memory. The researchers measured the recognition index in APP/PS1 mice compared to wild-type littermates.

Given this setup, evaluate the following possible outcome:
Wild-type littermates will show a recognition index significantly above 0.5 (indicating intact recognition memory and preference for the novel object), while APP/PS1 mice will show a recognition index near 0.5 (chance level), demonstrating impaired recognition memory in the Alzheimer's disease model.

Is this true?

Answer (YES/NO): YES